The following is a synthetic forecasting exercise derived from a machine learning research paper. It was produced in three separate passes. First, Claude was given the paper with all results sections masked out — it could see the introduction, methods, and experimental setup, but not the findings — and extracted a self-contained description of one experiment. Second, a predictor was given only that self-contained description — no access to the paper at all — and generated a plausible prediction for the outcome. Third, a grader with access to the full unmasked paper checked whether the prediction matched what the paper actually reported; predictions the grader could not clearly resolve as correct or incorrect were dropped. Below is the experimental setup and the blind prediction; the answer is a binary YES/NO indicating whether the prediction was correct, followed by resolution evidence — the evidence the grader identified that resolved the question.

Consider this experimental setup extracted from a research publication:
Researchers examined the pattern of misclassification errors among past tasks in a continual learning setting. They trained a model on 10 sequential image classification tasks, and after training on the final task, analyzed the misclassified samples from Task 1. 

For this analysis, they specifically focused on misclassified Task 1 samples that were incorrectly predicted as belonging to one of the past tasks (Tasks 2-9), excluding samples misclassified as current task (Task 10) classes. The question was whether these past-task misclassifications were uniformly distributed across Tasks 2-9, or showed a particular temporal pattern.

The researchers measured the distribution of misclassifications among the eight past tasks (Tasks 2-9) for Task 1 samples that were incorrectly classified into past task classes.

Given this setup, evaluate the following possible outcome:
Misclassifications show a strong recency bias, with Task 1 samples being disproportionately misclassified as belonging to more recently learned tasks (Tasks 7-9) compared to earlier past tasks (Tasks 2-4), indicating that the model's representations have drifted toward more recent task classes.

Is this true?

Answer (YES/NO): YES